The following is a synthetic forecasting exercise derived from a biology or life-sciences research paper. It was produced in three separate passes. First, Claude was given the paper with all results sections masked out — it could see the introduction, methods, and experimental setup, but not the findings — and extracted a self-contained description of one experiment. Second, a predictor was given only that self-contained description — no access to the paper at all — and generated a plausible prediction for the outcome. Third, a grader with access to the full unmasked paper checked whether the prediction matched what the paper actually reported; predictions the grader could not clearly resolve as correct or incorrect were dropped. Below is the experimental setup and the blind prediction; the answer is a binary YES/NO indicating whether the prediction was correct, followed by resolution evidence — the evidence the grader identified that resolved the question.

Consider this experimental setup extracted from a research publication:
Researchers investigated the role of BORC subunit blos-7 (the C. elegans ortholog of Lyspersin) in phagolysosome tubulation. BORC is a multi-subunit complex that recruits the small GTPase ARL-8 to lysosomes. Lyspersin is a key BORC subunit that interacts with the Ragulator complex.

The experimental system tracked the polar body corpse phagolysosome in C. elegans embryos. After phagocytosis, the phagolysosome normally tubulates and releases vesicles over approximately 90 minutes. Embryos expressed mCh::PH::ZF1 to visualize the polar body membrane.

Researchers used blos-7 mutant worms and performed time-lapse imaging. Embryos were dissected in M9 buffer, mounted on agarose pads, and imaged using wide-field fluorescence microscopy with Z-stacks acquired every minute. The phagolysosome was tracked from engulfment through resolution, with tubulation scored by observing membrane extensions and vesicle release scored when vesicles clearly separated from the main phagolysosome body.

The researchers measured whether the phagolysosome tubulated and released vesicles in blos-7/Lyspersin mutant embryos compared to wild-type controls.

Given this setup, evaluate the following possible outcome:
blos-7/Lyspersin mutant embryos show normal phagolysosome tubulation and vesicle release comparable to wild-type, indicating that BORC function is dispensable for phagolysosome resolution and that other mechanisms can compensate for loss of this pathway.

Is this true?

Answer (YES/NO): NO